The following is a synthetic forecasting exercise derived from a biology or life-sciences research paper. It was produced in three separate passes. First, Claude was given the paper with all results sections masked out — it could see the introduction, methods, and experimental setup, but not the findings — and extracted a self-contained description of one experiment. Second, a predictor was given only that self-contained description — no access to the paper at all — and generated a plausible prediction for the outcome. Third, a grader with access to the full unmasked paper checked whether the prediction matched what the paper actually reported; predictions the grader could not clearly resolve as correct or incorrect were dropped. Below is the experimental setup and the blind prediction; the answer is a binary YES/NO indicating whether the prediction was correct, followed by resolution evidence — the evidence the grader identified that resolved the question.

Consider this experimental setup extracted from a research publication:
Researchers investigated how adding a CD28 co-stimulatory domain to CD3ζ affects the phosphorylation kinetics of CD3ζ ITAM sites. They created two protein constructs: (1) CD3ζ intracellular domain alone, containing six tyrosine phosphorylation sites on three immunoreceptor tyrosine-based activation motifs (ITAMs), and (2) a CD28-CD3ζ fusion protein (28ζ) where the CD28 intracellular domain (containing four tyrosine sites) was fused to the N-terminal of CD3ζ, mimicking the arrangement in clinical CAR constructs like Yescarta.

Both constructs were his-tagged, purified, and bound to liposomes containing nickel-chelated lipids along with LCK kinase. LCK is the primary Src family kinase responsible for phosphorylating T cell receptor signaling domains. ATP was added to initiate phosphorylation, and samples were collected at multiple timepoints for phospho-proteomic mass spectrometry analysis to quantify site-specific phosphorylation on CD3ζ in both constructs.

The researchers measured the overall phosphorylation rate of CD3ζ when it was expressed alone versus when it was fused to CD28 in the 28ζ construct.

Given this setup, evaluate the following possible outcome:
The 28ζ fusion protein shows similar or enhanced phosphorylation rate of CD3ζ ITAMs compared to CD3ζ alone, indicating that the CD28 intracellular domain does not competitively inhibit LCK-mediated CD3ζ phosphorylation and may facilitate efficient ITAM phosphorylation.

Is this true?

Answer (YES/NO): YES